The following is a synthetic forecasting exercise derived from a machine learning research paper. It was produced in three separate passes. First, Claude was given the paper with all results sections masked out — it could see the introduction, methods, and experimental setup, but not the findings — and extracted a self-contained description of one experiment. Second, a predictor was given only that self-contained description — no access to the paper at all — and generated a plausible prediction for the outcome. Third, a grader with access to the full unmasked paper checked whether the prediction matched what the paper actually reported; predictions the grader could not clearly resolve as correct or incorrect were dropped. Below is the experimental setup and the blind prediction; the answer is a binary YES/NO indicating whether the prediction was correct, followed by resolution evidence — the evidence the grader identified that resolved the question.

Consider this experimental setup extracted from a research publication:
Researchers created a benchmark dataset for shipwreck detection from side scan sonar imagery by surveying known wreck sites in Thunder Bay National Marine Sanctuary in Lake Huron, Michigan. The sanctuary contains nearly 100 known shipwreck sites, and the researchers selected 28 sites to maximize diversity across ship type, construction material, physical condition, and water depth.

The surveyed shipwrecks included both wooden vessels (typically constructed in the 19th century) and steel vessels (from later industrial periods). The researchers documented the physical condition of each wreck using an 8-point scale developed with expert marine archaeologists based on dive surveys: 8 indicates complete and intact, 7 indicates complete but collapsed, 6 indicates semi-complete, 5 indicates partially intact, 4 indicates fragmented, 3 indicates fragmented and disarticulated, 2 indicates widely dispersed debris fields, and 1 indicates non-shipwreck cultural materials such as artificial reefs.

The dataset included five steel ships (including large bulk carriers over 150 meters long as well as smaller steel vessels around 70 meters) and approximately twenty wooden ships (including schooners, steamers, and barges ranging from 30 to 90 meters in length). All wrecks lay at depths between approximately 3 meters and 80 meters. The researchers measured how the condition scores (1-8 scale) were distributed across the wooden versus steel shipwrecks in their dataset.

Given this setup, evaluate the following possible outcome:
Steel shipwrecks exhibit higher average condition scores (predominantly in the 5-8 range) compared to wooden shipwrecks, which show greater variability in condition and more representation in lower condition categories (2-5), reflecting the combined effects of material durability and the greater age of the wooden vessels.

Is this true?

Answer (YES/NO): YES